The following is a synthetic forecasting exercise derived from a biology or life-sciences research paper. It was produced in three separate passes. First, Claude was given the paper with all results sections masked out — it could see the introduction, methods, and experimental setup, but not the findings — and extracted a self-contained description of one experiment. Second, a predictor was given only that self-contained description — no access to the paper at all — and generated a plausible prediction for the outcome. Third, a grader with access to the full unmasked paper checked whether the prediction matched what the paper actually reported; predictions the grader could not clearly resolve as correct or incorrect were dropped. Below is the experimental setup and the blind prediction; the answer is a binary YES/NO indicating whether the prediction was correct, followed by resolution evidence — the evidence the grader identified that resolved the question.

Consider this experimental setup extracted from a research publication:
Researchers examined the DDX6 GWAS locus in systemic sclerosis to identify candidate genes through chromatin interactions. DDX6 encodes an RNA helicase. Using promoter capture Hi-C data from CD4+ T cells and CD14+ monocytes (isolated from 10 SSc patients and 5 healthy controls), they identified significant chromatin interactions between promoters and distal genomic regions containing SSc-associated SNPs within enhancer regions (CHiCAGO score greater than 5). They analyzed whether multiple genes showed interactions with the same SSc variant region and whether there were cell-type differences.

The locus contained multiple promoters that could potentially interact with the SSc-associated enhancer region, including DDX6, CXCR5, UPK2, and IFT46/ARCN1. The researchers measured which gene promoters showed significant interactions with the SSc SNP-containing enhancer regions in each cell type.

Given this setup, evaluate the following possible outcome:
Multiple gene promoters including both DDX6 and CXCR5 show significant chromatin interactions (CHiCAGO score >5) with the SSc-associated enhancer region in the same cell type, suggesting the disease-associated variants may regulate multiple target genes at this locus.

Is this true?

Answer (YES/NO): YES